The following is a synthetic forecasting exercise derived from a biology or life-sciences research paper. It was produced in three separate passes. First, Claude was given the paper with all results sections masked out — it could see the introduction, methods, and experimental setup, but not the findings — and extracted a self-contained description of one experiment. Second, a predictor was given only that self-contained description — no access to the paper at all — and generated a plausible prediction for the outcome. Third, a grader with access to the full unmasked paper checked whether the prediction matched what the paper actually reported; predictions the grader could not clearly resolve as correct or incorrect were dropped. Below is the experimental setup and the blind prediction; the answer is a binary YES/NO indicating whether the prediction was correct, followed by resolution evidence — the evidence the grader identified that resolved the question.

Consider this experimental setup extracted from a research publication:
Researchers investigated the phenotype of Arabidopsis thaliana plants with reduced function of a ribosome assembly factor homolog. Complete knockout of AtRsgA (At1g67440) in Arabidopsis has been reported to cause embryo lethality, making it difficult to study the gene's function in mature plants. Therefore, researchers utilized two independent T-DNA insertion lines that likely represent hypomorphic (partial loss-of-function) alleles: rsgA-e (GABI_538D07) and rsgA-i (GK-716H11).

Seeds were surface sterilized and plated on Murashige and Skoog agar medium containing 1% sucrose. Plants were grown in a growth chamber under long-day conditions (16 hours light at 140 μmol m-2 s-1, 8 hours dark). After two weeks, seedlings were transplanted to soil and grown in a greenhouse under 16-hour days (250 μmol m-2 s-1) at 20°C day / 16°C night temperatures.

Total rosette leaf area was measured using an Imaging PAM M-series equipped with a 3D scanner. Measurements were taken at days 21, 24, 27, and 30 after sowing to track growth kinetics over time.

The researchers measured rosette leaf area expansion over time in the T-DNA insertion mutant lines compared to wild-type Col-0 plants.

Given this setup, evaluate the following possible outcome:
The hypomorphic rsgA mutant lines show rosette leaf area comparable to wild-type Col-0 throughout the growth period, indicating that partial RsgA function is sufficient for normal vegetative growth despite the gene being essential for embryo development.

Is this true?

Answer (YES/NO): NO